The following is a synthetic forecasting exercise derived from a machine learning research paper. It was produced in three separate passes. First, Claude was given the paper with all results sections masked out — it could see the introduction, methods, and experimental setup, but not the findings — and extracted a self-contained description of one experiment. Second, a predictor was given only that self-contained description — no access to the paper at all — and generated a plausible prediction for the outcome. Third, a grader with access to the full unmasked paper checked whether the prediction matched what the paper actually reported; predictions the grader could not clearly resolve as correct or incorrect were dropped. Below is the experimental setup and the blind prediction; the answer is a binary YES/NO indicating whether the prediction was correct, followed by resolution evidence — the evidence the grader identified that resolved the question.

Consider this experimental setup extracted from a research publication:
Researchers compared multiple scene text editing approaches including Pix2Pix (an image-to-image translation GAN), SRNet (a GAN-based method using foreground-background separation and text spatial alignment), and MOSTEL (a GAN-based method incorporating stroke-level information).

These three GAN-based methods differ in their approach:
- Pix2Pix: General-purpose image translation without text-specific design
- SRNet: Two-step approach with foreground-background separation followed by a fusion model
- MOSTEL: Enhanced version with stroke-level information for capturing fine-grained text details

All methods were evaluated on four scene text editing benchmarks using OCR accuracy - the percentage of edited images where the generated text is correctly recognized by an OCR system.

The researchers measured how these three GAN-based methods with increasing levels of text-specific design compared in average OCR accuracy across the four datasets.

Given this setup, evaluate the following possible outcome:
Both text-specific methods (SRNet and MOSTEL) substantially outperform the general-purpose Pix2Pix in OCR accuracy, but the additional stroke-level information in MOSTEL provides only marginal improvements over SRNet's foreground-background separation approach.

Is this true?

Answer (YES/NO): NO